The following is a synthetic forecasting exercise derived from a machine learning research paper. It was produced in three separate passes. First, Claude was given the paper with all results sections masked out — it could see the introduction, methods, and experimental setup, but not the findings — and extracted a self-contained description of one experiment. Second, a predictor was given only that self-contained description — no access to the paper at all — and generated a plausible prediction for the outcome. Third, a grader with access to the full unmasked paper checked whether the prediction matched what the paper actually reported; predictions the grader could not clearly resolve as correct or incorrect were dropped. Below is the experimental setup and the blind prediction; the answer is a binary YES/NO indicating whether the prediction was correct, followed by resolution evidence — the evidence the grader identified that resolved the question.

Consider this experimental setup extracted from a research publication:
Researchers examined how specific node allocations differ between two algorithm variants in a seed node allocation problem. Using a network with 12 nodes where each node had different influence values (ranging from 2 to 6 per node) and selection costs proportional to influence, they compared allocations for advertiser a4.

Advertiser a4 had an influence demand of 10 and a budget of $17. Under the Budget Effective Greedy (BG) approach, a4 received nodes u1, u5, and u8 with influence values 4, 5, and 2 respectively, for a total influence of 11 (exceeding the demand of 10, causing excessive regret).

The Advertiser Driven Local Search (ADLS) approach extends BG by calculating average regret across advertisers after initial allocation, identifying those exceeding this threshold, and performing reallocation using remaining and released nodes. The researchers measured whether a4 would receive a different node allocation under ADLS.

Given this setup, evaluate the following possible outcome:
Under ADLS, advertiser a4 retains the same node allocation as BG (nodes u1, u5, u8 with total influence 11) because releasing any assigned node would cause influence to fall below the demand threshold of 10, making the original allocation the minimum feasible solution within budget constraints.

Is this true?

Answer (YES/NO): NO